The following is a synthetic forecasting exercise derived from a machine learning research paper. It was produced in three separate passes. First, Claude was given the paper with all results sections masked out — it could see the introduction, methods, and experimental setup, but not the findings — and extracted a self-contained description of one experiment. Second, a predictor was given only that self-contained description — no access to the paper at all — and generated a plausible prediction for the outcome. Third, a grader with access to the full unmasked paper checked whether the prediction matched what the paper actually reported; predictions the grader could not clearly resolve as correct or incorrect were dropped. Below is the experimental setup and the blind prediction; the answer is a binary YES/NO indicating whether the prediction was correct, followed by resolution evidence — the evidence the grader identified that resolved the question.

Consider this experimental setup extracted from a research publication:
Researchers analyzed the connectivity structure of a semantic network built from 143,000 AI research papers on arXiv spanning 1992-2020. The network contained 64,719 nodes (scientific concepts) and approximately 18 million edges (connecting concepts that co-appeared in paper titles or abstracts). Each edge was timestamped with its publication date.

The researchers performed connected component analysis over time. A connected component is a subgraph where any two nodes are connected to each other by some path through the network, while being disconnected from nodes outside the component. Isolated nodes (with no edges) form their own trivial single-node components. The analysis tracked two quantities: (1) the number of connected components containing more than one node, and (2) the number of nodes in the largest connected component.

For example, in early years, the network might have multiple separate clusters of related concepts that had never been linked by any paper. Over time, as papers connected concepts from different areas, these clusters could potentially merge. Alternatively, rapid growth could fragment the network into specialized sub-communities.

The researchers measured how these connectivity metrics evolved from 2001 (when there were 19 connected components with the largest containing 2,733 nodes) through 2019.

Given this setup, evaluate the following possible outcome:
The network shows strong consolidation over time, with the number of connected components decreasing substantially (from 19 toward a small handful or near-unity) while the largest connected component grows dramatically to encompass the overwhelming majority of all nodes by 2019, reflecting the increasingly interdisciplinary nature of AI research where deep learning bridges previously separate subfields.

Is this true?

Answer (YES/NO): YES